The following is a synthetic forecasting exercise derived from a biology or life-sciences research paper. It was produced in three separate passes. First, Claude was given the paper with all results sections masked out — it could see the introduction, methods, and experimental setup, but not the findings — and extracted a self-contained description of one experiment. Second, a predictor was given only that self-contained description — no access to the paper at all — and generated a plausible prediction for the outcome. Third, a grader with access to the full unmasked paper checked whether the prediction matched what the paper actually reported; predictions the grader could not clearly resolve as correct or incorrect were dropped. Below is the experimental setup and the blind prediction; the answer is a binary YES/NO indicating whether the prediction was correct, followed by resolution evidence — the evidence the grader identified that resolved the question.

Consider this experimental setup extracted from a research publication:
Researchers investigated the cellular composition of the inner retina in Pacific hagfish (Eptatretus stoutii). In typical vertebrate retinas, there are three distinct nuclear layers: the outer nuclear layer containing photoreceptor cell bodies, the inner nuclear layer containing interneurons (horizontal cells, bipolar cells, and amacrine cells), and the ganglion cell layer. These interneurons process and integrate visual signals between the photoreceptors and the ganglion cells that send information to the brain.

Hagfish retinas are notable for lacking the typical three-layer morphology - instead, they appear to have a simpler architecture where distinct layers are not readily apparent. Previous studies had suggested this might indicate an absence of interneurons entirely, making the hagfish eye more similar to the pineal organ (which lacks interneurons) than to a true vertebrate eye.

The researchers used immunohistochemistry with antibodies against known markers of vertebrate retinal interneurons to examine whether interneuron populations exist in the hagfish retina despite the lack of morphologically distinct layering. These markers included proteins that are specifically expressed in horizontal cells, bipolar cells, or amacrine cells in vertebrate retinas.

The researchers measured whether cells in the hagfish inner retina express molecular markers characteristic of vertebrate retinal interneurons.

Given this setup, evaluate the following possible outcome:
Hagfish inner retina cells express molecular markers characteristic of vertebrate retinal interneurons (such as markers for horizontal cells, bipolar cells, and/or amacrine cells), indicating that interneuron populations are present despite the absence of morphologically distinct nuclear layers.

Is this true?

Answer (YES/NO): YES